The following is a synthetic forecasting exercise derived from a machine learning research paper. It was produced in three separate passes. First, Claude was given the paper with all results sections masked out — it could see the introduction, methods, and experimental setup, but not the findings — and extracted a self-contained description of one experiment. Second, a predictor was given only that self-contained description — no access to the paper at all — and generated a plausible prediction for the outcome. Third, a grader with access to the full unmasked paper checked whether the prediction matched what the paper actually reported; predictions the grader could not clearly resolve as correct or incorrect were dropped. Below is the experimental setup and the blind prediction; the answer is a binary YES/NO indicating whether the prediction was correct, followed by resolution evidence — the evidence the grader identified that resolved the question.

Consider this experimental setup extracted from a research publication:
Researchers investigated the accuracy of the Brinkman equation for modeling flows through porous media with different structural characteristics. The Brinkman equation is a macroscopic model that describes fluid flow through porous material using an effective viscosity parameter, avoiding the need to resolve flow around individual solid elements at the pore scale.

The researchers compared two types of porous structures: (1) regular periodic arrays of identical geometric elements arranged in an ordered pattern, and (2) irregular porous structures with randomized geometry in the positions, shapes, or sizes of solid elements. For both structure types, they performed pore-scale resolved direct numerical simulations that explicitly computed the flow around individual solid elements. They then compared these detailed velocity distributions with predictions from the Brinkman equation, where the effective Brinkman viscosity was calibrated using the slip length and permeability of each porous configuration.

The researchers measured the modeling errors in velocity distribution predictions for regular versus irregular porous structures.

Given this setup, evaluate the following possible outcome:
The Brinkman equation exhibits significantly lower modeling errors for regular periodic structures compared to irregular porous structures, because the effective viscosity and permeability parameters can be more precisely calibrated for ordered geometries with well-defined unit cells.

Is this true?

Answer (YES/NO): NO